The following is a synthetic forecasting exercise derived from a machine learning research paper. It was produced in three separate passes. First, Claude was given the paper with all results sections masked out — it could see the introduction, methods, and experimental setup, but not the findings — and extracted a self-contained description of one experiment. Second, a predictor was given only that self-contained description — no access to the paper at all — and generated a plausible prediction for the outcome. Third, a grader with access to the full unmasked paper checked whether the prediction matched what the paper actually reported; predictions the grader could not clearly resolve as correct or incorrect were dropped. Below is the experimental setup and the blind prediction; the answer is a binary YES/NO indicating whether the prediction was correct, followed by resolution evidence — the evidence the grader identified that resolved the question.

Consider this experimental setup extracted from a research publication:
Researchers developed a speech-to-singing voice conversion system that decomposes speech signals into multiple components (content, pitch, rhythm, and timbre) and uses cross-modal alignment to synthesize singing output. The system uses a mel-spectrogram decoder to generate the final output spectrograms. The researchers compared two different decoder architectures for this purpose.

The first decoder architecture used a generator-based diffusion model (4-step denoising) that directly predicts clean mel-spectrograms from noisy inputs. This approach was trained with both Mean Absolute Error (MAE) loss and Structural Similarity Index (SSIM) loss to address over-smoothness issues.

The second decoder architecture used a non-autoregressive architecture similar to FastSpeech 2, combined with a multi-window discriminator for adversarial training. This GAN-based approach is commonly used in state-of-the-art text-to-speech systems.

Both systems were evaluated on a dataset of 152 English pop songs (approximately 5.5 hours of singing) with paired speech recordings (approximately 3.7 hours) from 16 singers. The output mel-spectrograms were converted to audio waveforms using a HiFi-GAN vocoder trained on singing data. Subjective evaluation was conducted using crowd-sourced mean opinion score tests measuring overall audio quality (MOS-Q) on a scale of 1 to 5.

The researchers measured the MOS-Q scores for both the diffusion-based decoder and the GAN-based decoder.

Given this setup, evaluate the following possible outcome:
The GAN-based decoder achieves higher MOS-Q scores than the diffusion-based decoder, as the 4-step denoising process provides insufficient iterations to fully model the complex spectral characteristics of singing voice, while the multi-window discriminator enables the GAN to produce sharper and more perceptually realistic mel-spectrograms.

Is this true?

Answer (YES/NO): NO